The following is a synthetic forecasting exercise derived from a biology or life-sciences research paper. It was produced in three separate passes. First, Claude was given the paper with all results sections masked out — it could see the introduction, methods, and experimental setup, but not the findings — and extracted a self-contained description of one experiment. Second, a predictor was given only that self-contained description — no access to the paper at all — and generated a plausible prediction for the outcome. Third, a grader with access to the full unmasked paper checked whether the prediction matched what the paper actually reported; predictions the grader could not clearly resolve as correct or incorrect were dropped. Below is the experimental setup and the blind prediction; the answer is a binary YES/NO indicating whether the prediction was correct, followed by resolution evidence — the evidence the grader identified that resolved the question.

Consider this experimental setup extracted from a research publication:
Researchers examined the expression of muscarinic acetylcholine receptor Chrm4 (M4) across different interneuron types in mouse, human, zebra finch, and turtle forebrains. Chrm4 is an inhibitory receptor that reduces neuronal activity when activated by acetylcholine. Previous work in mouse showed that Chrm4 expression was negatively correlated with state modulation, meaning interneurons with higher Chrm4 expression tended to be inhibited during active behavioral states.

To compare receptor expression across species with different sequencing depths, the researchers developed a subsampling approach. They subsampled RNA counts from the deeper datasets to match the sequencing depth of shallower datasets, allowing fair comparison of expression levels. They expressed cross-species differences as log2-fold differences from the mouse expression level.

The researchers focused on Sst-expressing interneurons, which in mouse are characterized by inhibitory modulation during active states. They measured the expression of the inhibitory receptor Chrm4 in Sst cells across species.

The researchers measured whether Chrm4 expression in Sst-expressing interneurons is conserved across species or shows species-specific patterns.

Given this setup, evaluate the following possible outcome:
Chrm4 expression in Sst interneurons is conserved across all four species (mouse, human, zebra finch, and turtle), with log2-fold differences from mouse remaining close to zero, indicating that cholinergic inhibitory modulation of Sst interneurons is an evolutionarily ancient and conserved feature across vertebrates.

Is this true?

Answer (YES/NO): NO